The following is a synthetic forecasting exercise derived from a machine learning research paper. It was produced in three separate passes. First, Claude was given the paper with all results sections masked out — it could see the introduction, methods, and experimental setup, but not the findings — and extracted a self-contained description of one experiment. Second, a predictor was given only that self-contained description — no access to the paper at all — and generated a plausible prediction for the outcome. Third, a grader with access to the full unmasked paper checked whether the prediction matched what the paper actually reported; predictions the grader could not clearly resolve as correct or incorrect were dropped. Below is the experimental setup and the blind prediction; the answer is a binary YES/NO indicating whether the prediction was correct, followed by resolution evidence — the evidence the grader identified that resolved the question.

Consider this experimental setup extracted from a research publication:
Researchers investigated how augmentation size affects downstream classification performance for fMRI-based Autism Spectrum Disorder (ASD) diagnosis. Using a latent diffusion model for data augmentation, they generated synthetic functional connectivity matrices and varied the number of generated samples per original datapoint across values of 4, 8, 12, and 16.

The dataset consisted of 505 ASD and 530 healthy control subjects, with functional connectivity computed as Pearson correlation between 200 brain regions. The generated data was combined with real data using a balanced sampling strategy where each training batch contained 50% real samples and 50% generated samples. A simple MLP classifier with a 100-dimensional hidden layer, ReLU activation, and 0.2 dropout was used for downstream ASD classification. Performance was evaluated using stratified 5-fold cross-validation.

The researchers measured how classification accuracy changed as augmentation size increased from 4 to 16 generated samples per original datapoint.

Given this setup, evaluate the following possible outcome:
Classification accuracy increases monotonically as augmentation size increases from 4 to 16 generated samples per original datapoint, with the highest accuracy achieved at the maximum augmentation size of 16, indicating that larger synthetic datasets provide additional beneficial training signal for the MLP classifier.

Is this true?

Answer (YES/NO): NO